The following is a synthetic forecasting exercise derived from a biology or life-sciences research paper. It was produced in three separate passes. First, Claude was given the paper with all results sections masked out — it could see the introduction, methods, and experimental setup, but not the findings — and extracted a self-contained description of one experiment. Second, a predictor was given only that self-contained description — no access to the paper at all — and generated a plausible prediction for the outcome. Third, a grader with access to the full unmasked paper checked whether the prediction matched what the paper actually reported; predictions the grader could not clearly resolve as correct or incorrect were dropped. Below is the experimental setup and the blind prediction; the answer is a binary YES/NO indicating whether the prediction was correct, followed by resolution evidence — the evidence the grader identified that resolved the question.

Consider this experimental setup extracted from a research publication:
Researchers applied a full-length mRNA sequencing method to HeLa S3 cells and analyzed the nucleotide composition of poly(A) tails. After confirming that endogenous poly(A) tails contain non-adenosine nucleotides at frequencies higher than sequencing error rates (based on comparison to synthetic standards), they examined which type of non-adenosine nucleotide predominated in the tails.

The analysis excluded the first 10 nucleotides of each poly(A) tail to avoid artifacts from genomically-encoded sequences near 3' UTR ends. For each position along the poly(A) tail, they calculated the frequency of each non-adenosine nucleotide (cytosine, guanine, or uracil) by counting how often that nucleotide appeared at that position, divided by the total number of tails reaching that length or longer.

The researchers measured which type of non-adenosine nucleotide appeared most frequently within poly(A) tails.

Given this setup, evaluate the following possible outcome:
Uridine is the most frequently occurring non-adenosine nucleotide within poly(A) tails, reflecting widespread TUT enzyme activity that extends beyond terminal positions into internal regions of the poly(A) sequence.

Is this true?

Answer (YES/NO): NO